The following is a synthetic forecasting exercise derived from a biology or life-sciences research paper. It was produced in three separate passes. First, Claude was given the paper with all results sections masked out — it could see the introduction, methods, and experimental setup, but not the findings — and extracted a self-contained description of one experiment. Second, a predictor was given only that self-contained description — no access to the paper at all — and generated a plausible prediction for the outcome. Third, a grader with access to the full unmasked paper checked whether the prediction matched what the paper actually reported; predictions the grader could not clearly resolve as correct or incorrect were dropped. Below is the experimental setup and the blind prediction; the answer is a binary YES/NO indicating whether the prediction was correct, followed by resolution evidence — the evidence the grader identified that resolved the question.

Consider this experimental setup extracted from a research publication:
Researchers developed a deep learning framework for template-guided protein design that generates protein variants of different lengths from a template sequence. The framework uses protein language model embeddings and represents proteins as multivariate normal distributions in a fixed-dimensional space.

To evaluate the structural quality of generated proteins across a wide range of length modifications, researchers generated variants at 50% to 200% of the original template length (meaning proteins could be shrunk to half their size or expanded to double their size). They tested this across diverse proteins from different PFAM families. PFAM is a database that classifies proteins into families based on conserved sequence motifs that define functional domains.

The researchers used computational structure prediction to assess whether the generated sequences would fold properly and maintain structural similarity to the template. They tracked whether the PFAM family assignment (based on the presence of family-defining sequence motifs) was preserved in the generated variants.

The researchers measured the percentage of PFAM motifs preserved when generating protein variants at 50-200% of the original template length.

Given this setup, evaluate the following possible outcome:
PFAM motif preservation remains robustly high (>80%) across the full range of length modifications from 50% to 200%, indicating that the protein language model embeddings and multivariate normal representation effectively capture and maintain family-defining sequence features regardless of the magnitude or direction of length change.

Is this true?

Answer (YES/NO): NO